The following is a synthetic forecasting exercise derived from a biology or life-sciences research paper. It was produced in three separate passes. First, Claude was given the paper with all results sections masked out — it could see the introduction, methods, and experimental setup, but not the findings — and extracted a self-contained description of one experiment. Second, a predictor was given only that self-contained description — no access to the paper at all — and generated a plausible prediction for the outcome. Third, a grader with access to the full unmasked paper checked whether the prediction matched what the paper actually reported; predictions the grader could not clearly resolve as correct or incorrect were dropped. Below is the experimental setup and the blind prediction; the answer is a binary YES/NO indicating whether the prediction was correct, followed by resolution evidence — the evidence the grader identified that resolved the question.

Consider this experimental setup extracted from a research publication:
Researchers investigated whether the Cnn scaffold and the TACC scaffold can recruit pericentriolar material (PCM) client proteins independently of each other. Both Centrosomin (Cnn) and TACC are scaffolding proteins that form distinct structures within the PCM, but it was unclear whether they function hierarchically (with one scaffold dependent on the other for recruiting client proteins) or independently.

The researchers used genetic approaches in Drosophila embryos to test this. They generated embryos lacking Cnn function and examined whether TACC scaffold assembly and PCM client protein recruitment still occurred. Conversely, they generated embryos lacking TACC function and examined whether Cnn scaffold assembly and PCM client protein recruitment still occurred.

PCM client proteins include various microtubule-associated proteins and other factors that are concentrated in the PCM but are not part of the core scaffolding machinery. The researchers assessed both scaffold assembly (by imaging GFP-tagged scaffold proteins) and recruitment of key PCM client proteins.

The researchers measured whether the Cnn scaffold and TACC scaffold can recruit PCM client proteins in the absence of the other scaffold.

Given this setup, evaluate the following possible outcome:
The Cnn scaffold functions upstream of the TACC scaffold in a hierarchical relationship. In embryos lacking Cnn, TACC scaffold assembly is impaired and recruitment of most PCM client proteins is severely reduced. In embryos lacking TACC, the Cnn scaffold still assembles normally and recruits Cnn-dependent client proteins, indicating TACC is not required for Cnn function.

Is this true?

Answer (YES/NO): NO